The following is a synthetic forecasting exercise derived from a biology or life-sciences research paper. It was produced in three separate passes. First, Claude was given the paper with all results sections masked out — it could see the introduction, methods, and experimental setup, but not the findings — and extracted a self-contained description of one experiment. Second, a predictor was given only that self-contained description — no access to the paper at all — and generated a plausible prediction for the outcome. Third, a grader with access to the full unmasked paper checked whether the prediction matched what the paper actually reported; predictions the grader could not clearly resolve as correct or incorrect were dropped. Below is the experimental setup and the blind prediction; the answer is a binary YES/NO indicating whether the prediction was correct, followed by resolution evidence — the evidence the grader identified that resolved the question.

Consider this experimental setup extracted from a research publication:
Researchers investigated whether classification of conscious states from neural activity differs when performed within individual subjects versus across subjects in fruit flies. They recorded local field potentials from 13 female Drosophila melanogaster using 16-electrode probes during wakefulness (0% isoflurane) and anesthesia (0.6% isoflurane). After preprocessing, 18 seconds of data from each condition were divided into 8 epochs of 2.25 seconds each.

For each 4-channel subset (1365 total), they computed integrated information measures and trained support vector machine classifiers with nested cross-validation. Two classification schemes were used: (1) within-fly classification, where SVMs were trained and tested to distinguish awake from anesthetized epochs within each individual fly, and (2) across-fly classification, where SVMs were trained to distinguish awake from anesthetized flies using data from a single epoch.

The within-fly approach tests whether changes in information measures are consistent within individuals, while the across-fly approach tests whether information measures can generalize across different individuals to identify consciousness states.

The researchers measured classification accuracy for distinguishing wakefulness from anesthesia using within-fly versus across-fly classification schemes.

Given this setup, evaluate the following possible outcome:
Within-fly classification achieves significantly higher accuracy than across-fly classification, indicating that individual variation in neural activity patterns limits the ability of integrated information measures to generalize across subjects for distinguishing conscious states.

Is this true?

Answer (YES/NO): YES